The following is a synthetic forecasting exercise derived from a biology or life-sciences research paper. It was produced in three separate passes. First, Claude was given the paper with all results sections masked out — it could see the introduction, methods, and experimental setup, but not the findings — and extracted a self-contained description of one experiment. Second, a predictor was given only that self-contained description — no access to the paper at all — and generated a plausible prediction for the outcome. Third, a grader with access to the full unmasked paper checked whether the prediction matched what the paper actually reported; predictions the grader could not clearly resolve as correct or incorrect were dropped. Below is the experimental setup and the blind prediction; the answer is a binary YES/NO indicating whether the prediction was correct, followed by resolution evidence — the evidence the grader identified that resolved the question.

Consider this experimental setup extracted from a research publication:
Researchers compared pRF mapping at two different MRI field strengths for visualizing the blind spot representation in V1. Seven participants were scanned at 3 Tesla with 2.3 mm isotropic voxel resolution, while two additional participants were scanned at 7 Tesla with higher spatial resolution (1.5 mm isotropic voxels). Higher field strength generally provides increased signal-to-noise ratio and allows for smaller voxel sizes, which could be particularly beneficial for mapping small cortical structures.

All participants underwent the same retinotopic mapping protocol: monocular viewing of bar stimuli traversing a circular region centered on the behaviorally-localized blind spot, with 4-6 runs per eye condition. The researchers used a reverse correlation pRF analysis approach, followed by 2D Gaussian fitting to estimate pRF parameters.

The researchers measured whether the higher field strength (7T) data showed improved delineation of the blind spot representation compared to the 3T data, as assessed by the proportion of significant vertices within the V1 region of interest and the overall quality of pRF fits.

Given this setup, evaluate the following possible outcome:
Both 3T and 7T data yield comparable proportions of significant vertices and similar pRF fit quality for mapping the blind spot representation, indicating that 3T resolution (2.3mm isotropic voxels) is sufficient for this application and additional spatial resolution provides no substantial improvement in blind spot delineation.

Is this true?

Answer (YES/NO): NO